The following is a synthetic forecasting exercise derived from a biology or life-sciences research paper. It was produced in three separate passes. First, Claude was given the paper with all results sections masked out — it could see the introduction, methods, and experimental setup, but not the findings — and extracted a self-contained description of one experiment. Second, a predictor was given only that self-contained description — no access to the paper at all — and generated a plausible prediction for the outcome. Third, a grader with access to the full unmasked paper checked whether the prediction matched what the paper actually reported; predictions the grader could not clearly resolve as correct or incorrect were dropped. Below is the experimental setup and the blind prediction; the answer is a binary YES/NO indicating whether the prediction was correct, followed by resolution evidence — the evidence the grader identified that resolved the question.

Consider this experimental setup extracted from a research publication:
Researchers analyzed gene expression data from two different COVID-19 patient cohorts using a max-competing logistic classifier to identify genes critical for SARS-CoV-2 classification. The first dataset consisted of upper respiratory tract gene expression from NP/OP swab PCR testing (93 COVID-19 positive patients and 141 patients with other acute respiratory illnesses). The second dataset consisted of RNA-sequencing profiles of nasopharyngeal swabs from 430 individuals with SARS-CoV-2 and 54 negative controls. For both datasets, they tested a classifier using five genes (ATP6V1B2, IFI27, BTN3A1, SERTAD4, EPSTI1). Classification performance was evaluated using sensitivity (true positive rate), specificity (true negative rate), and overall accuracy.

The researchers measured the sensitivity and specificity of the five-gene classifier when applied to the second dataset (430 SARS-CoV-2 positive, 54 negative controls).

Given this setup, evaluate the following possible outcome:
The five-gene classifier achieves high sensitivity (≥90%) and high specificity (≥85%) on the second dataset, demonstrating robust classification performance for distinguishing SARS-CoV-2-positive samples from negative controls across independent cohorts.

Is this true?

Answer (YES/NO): NO